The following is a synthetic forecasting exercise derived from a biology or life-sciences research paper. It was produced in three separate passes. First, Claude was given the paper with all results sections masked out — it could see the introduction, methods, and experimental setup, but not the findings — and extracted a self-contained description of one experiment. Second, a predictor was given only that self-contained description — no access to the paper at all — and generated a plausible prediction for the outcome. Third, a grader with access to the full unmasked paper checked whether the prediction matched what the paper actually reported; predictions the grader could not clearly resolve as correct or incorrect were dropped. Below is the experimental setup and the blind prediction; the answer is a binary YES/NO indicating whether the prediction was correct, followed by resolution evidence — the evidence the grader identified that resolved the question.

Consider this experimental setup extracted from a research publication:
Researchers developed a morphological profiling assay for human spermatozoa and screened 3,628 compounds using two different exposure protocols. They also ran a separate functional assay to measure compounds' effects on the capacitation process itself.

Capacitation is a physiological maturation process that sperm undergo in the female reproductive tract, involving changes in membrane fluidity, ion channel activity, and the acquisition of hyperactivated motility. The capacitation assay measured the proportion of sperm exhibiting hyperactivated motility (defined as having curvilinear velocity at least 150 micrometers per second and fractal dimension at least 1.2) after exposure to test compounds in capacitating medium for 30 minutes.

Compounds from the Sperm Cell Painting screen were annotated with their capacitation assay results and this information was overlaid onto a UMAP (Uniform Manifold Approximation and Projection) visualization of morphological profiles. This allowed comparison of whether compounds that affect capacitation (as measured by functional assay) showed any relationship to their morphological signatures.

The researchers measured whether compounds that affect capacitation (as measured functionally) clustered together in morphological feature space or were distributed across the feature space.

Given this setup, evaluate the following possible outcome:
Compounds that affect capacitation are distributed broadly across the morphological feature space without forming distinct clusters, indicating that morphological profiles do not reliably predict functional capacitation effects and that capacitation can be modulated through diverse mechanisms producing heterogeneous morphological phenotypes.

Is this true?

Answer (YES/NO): YES